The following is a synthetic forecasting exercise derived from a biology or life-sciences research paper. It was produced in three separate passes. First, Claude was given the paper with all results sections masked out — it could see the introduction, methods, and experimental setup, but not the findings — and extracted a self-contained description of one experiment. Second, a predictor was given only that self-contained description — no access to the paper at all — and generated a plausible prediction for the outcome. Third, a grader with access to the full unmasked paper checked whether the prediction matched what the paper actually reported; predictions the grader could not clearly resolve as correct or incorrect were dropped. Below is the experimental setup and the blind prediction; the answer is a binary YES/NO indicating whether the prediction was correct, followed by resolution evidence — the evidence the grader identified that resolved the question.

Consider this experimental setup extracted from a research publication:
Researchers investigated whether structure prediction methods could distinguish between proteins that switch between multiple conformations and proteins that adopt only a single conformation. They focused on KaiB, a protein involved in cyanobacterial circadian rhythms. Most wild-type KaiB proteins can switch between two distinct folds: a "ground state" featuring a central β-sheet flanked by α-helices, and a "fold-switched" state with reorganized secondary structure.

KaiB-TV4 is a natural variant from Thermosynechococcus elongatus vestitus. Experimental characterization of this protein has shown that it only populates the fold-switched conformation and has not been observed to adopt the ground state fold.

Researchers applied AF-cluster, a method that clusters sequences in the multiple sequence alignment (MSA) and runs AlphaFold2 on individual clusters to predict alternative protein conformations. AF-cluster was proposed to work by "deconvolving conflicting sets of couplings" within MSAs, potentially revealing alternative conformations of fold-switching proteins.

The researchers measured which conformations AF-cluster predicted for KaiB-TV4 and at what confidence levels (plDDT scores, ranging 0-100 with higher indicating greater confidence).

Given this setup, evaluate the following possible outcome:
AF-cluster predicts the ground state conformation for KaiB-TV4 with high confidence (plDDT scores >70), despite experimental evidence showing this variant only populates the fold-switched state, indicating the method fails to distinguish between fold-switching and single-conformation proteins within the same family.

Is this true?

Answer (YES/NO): YES